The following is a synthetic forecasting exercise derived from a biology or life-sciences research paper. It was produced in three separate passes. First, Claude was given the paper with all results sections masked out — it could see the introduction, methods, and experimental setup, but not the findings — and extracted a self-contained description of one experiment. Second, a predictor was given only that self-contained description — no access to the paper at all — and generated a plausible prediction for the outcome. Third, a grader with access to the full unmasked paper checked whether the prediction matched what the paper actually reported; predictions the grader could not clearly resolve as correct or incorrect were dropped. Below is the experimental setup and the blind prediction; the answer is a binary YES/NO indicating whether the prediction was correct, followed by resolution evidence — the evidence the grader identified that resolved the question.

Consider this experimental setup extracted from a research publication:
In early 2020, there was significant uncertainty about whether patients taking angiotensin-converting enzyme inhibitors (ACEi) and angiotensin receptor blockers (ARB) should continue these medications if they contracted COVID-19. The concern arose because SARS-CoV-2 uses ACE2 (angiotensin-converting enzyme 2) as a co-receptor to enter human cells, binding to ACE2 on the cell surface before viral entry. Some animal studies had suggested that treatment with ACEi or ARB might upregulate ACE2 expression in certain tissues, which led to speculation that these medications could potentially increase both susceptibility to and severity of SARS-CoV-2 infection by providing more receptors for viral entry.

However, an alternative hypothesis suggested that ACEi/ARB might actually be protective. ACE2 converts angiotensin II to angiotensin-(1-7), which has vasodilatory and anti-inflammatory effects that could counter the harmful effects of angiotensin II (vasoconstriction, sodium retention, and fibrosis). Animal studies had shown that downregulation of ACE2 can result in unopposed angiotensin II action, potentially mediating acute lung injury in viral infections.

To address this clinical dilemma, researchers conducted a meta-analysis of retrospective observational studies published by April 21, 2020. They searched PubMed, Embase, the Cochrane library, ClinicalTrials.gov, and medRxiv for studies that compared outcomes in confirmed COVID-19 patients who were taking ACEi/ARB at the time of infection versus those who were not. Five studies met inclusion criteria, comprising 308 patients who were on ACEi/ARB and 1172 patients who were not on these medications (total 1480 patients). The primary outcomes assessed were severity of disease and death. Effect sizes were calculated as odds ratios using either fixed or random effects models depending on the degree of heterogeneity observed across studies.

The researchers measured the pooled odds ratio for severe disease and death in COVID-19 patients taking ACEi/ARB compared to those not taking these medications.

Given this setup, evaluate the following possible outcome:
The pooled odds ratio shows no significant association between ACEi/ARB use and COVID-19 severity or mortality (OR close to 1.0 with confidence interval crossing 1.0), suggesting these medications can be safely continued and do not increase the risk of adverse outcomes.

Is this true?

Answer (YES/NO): NO